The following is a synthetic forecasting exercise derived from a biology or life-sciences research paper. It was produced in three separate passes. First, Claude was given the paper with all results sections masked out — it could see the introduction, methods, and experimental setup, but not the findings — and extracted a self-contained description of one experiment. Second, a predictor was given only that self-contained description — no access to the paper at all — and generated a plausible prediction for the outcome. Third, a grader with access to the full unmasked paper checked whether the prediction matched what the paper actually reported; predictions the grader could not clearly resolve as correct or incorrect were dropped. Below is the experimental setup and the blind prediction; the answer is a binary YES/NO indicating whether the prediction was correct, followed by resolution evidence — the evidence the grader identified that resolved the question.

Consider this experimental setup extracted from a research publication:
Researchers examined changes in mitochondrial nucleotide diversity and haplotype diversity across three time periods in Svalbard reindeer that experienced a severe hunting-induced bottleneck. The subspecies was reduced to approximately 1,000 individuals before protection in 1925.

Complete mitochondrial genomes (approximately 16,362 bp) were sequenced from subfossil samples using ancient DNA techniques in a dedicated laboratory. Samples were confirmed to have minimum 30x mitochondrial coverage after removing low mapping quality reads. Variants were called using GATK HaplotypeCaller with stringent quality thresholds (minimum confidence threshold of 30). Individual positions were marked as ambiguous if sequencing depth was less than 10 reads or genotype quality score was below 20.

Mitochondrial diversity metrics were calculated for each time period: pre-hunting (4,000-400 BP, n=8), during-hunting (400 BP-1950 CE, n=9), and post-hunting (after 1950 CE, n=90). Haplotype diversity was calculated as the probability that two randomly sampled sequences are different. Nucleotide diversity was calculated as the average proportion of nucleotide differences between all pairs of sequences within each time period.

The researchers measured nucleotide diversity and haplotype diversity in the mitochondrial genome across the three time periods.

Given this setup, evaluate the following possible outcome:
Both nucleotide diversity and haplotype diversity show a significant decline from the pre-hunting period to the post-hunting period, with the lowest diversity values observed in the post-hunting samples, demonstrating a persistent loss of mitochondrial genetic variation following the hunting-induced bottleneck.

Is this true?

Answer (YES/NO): NO